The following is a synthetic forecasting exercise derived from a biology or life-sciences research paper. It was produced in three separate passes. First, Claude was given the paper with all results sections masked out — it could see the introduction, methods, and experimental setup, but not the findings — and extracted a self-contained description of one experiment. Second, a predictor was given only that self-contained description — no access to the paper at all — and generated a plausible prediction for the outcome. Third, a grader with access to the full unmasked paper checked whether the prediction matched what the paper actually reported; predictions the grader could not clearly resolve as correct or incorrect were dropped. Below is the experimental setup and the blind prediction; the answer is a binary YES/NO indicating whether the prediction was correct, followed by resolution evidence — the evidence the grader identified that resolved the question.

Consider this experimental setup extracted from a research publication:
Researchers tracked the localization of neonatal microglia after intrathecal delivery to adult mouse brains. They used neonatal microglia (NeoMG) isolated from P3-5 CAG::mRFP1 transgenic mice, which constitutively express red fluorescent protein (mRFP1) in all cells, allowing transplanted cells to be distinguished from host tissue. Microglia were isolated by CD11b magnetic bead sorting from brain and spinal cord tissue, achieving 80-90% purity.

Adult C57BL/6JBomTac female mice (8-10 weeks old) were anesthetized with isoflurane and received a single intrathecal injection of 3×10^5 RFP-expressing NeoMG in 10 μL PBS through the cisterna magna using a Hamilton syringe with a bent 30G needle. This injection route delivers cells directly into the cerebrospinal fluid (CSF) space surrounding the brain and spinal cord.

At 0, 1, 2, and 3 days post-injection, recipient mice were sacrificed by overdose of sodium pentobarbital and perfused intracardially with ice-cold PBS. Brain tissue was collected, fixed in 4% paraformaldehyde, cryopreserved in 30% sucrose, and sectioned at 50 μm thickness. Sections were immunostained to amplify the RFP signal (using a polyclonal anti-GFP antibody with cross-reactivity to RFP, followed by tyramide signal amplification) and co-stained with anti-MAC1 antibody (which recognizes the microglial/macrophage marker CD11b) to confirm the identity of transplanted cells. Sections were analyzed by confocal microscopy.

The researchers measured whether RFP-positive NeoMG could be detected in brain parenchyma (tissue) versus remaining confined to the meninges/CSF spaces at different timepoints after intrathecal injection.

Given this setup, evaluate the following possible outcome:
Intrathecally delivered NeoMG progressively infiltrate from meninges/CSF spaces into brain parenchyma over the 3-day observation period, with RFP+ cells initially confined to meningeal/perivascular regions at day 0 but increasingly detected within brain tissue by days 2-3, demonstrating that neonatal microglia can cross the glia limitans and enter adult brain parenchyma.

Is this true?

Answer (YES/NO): NO